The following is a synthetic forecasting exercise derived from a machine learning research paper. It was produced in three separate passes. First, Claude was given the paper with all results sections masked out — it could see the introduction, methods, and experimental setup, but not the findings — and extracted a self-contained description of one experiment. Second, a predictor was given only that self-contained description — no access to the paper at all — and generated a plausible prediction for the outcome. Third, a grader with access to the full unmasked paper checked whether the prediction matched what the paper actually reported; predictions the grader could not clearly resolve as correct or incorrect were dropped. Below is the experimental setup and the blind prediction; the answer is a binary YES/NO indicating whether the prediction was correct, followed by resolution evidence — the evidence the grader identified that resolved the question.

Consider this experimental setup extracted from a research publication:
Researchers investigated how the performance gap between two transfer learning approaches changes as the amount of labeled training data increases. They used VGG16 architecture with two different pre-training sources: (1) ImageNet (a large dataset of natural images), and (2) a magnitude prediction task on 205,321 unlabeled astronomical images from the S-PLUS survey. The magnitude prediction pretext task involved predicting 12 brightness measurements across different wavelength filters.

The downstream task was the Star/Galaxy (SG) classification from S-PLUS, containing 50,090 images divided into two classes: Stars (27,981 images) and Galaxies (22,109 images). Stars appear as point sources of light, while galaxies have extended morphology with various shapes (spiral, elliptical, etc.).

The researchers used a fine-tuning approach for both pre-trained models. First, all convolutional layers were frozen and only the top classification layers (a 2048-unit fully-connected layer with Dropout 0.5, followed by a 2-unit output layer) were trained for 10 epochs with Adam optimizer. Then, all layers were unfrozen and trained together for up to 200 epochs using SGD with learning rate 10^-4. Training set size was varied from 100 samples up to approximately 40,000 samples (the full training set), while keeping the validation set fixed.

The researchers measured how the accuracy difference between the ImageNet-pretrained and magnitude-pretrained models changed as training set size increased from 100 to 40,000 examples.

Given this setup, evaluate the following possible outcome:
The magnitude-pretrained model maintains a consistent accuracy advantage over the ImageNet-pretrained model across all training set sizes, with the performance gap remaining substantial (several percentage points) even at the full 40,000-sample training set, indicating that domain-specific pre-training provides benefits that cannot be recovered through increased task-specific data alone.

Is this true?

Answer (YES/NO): NO